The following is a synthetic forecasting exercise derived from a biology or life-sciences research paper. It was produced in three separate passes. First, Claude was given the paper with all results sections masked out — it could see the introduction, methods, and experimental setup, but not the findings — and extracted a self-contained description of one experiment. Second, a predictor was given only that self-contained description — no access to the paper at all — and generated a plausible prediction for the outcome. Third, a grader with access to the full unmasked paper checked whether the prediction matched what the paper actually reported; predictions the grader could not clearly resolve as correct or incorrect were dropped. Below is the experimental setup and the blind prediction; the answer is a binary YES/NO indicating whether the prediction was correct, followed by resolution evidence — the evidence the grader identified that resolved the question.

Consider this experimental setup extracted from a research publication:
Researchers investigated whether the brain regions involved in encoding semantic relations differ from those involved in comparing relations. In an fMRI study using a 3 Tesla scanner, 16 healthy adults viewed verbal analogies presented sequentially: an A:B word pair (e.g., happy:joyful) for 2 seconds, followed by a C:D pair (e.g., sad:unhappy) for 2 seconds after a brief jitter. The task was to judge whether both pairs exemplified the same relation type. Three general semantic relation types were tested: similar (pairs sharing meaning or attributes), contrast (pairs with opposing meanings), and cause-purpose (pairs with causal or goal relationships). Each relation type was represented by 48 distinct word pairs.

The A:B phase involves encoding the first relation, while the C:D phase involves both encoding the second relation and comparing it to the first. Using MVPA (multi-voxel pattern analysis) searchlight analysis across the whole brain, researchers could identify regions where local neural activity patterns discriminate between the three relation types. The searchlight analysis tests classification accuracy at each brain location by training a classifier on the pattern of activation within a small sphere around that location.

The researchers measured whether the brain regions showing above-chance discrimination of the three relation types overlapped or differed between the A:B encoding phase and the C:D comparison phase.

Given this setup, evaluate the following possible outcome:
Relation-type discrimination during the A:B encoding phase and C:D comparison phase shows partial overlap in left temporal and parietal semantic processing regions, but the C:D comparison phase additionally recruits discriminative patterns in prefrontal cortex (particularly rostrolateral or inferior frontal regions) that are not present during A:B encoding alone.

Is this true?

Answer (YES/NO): YES